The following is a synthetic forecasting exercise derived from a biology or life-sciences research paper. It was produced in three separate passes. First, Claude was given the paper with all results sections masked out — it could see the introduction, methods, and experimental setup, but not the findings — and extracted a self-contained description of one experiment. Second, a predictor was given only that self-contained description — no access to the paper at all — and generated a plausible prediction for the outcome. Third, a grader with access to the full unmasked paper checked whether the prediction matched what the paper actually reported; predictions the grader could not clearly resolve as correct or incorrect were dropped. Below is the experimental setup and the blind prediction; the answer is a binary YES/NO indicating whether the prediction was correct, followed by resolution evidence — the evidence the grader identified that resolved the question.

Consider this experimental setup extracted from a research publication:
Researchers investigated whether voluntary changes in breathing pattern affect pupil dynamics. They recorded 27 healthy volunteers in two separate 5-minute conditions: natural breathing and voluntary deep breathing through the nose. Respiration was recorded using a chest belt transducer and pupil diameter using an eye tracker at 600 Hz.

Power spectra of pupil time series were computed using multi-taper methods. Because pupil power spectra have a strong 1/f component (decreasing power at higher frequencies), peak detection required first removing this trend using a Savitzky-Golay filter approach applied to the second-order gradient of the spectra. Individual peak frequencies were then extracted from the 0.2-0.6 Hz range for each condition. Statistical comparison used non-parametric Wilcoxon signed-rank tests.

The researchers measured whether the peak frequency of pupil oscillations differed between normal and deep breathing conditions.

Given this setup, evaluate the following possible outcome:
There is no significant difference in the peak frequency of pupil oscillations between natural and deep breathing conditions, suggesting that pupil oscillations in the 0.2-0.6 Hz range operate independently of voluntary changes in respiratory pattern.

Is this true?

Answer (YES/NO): NO